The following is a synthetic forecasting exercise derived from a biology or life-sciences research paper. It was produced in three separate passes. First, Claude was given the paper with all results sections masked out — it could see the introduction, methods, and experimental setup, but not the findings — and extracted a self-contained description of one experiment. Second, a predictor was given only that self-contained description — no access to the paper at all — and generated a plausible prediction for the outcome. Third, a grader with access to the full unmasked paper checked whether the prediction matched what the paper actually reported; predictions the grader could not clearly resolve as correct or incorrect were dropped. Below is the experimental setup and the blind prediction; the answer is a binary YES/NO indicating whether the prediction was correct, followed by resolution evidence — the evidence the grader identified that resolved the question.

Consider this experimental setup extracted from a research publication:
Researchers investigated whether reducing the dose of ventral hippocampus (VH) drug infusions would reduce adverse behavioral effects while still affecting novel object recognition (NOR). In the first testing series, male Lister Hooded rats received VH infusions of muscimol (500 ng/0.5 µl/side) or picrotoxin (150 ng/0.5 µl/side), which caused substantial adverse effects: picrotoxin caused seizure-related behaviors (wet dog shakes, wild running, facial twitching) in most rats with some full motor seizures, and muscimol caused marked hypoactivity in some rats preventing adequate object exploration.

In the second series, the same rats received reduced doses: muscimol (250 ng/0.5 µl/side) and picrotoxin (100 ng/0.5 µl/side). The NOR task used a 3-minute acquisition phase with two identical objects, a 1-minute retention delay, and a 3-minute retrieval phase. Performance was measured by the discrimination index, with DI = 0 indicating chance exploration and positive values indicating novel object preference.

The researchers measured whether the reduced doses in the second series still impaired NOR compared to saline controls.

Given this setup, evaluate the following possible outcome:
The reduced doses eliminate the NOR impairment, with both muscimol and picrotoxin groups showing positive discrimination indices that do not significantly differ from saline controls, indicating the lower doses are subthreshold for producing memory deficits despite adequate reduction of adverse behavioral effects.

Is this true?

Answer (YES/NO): NO